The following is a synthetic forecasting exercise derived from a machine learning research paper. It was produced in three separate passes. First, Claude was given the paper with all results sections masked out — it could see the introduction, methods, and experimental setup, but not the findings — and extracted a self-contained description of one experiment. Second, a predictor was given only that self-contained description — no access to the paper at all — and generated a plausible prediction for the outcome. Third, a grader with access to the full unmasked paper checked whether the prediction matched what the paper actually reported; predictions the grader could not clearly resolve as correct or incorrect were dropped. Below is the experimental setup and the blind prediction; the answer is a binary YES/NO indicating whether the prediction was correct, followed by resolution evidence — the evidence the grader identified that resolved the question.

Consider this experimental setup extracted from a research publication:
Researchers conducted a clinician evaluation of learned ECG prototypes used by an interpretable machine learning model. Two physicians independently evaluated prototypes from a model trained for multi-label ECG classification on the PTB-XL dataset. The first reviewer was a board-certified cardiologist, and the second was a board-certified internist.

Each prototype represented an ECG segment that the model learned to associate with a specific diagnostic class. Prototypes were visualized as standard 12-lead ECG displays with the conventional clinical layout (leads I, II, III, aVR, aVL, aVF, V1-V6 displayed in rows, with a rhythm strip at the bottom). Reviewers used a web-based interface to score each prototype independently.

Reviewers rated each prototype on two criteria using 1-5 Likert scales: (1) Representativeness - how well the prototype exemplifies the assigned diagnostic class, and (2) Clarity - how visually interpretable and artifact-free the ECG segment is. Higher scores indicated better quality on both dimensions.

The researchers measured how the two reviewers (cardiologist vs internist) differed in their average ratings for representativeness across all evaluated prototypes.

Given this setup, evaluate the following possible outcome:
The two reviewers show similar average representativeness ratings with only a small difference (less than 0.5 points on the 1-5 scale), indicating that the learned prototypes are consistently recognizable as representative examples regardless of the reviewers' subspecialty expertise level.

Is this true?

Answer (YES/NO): NO